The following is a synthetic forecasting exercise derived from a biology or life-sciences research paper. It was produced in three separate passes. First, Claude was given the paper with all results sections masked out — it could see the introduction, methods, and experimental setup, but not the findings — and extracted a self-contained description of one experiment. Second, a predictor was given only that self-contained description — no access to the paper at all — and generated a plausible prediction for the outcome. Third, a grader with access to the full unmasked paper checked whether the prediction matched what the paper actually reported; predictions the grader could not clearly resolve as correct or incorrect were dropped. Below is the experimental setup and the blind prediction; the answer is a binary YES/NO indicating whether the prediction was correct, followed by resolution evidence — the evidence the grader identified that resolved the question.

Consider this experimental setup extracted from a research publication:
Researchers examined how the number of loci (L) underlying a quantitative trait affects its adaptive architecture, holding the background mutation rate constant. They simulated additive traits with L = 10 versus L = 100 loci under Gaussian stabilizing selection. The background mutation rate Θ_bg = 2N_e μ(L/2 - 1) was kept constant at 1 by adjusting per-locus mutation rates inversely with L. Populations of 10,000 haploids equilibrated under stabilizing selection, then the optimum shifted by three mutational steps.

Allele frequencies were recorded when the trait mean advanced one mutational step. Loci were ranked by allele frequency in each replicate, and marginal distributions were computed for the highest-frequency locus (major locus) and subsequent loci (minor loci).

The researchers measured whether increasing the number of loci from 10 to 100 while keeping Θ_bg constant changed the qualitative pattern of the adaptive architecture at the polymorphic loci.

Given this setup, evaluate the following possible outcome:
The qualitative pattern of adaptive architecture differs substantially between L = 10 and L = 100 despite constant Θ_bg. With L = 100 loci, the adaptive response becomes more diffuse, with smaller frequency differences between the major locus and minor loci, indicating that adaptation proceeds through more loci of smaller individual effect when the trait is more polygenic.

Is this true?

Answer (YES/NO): NO